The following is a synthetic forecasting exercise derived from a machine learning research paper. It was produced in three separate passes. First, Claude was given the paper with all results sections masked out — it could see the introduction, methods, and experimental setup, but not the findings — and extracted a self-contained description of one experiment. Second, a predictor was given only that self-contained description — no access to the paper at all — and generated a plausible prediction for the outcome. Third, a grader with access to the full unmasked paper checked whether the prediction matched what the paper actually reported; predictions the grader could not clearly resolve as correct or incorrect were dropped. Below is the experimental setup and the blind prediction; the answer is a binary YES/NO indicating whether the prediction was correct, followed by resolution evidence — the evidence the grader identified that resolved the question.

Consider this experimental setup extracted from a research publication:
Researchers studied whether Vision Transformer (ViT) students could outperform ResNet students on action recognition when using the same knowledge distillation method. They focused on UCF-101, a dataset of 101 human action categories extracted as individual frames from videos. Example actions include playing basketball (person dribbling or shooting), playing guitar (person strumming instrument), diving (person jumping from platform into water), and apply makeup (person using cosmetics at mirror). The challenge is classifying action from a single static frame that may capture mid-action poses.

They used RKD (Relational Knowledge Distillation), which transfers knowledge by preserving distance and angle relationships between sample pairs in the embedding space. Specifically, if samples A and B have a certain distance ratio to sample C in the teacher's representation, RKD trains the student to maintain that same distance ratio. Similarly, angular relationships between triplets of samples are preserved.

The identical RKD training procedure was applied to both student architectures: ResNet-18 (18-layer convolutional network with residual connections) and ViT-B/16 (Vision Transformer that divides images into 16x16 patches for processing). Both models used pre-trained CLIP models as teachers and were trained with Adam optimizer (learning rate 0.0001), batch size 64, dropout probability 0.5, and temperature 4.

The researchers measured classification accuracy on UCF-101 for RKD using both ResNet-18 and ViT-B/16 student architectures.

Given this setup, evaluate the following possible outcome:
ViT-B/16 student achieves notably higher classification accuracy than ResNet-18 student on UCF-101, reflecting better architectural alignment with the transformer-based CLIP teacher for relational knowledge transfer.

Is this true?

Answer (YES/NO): YES